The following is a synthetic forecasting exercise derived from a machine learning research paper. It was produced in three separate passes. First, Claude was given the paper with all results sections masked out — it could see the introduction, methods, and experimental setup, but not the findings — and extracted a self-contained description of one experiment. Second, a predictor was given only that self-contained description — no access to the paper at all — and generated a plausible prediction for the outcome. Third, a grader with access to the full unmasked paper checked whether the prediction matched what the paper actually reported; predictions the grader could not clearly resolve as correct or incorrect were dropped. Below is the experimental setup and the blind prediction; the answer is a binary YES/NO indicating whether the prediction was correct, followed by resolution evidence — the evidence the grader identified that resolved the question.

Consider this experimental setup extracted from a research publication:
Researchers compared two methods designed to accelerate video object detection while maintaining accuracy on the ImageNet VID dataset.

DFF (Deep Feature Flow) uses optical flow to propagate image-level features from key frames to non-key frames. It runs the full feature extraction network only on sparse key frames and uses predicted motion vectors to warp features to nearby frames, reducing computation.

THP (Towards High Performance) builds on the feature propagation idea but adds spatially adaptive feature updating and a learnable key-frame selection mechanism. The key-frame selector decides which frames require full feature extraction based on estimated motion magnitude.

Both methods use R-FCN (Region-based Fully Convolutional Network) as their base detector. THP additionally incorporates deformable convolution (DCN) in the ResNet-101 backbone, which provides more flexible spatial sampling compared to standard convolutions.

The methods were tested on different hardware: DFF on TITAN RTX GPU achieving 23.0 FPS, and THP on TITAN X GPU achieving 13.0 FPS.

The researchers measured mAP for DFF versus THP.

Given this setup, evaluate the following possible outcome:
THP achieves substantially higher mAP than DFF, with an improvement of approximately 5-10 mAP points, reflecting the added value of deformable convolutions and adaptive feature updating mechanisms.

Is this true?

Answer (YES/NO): YES